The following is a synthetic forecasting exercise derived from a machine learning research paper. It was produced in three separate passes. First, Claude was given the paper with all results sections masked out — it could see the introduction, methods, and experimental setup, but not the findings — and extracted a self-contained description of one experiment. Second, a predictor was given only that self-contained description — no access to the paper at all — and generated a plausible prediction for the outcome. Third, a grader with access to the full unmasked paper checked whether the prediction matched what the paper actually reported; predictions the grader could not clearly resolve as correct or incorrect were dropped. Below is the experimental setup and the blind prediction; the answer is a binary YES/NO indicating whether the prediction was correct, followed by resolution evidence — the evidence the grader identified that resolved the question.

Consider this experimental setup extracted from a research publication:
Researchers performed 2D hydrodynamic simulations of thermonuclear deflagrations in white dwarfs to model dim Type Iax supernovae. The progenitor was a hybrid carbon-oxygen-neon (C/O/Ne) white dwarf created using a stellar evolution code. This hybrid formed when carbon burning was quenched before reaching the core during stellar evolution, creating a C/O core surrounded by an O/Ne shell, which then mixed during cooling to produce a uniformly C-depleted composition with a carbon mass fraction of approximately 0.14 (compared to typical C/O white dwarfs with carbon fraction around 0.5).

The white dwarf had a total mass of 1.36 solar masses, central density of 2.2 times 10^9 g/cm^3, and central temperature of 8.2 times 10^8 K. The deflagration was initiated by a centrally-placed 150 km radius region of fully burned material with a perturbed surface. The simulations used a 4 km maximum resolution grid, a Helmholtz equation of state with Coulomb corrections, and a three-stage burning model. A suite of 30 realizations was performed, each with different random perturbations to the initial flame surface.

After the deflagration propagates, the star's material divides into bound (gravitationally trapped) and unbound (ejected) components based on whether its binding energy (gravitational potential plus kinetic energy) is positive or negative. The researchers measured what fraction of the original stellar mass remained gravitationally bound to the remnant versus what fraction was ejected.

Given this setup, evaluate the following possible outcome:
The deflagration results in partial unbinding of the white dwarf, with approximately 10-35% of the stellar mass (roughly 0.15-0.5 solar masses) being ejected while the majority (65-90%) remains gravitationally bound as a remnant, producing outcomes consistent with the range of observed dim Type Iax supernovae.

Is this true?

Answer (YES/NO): NO